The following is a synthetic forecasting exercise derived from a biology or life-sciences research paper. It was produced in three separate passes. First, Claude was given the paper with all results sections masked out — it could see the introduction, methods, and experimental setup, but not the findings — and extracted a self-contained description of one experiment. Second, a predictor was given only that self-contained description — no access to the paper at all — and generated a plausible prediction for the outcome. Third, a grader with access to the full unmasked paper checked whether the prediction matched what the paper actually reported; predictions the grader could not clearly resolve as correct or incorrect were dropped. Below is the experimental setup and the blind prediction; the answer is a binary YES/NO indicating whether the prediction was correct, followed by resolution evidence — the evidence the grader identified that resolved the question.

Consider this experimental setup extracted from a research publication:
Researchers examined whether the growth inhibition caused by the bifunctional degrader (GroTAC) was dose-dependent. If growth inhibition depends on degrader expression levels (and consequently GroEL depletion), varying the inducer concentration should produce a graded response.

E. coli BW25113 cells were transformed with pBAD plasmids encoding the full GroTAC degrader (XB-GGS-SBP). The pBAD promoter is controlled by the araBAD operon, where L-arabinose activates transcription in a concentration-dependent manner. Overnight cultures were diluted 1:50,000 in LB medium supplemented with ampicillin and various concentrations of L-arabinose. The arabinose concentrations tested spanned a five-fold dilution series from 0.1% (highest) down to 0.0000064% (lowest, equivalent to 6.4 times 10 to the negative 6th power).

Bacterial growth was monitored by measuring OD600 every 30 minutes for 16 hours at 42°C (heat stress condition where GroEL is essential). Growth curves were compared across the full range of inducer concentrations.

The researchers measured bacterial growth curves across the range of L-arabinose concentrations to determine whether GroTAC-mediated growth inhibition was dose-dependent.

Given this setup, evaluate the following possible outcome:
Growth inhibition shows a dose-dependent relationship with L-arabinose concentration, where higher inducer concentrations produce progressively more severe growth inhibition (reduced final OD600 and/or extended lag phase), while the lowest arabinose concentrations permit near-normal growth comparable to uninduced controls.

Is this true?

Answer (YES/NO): YES